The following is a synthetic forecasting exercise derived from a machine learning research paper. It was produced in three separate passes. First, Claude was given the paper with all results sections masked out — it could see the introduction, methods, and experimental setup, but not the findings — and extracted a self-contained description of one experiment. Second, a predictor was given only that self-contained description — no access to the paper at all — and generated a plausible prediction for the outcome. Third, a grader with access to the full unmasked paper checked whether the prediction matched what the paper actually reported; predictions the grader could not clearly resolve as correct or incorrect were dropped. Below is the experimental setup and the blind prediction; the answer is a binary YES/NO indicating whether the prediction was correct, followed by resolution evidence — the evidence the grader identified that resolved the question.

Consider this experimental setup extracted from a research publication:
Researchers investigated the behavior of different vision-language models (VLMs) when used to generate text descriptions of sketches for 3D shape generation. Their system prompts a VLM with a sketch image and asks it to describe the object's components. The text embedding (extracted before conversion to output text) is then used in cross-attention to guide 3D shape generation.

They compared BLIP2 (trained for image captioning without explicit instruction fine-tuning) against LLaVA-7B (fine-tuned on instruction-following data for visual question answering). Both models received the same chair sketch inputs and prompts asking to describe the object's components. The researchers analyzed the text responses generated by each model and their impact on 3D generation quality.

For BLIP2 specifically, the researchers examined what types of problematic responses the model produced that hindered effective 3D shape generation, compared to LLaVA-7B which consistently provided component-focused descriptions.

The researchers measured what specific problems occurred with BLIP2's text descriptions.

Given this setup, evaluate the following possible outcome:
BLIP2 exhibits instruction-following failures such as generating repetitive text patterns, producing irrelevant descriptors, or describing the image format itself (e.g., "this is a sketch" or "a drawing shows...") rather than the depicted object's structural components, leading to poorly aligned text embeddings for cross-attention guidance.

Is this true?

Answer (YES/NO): NO